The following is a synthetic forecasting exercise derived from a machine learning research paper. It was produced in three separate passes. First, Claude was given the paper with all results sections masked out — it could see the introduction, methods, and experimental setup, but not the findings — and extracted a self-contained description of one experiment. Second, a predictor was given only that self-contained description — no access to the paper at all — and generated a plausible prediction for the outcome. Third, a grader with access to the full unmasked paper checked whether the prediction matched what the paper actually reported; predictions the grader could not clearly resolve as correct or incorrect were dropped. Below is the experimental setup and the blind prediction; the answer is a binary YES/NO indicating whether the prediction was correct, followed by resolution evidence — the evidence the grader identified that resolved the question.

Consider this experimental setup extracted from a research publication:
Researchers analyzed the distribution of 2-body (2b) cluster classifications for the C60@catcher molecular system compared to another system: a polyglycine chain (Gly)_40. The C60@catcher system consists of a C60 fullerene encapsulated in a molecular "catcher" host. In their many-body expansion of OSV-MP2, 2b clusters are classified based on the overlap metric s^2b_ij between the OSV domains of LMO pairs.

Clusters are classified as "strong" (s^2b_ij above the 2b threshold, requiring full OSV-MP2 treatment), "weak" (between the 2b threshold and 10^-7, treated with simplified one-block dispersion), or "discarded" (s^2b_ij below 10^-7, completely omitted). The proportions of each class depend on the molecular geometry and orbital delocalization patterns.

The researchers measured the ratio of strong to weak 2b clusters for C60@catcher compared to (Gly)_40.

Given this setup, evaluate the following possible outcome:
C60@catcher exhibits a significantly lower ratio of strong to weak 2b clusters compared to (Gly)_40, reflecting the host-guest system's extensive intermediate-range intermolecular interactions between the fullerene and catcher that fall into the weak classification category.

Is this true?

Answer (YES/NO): YES